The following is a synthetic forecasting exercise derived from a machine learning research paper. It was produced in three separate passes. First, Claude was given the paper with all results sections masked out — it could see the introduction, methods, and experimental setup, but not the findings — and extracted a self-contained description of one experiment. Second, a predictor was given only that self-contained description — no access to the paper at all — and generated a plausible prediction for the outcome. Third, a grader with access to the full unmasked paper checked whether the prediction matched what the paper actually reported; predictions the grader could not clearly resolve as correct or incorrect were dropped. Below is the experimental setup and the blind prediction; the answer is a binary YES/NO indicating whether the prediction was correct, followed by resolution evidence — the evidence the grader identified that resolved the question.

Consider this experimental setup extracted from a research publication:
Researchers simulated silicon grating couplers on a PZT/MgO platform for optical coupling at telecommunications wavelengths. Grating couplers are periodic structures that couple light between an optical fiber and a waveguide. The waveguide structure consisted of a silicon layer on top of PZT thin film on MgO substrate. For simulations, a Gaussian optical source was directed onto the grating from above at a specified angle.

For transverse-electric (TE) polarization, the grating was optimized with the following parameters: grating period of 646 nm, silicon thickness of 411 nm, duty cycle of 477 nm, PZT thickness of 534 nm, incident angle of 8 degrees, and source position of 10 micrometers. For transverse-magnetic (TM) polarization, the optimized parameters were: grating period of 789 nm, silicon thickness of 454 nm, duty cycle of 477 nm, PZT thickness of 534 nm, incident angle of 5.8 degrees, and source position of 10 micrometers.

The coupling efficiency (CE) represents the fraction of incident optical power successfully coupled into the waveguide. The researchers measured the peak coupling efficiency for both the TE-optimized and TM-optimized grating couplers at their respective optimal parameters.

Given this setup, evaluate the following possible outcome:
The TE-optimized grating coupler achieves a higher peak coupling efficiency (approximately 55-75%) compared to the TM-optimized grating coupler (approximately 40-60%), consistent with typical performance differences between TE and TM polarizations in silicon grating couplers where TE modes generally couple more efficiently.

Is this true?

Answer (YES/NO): YES